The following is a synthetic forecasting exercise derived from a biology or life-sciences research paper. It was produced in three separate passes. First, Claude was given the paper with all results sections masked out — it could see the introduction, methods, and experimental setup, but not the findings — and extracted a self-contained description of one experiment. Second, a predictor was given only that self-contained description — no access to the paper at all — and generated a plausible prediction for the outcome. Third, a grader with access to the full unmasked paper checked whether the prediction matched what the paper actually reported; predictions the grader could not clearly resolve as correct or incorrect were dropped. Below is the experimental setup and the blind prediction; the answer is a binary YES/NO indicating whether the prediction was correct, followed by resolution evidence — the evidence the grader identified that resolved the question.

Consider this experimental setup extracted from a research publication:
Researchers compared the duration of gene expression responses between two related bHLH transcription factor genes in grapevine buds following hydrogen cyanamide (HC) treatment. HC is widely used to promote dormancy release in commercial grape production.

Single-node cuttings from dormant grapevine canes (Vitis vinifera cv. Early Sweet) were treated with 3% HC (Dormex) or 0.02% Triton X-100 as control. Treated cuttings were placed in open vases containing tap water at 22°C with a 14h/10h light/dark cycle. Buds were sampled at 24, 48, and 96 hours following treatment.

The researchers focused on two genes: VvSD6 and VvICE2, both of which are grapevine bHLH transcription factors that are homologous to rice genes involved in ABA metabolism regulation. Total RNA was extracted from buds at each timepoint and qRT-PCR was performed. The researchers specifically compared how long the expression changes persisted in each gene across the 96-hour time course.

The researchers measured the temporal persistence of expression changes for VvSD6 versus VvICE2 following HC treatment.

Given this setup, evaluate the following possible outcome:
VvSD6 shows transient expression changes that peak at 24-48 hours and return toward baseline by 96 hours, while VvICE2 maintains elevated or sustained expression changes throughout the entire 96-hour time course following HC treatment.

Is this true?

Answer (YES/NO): NO